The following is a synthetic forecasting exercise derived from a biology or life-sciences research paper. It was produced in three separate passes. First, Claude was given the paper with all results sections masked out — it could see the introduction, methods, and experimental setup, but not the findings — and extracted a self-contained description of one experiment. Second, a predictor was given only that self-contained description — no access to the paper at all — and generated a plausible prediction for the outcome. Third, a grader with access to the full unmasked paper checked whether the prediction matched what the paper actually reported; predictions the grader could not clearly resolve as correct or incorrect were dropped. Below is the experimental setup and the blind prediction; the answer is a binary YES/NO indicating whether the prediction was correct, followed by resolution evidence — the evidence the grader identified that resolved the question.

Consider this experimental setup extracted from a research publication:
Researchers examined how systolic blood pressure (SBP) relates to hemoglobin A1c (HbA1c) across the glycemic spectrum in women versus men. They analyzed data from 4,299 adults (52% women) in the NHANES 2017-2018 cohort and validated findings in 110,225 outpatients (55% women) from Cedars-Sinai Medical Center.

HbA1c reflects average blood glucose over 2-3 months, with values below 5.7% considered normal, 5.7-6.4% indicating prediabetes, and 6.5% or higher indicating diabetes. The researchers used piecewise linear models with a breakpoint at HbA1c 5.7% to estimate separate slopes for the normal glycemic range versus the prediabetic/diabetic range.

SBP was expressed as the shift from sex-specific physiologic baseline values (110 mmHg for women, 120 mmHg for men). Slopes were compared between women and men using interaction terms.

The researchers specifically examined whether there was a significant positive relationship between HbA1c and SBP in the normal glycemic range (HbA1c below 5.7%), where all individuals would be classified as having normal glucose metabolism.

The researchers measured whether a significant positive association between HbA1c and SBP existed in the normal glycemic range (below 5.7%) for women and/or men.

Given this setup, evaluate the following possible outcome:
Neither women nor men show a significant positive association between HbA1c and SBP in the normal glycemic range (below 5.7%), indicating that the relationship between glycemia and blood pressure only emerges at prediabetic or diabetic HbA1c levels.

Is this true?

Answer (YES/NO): NO